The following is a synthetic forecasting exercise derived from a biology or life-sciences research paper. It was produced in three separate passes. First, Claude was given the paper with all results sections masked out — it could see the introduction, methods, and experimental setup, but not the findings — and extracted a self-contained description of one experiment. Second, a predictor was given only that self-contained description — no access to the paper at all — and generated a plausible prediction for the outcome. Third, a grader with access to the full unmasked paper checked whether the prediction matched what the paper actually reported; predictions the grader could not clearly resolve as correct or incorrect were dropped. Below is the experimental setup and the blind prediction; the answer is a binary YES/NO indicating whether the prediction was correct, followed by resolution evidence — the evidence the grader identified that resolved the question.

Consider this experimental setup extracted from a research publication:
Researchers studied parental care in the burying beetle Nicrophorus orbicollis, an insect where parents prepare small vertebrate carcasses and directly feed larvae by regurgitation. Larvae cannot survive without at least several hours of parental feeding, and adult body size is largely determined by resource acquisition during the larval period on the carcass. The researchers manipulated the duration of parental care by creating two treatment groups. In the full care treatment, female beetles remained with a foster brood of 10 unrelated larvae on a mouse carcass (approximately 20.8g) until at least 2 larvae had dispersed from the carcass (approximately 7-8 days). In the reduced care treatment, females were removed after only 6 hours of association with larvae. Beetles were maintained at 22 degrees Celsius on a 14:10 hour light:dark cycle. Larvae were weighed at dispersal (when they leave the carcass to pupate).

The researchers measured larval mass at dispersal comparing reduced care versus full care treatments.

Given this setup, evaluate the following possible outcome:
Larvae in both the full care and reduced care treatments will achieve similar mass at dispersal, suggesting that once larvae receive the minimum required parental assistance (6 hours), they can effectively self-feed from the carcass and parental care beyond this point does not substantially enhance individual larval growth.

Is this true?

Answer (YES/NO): NO